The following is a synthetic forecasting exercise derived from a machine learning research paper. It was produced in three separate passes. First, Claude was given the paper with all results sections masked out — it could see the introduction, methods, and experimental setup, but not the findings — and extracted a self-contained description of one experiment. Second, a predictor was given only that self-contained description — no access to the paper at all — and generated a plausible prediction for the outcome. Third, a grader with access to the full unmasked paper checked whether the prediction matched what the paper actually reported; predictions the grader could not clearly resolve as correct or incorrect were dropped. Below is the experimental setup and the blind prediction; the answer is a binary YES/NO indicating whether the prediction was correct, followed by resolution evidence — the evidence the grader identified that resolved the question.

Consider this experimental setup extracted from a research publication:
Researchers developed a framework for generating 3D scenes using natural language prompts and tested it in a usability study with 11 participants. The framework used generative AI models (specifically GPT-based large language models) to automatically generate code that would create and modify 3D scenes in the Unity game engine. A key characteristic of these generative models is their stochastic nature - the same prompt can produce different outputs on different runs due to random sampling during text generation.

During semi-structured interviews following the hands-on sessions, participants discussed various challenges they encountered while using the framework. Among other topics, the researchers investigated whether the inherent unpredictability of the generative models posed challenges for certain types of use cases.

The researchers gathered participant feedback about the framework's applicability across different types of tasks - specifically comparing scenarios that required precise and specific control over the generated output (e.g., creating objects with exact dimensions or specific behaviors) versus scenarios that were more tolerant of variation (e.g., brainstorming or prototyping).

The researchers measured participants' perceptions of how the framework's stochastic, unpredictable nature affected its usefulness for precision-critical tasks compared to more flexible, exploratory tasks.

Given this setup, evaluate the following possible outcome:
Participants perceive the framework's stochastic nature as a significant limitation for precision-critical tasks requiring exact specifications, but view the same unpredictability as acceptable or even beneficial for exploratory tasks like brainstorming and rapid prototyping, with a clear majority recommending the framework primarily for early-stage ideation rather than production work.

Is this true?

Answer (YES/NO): YES